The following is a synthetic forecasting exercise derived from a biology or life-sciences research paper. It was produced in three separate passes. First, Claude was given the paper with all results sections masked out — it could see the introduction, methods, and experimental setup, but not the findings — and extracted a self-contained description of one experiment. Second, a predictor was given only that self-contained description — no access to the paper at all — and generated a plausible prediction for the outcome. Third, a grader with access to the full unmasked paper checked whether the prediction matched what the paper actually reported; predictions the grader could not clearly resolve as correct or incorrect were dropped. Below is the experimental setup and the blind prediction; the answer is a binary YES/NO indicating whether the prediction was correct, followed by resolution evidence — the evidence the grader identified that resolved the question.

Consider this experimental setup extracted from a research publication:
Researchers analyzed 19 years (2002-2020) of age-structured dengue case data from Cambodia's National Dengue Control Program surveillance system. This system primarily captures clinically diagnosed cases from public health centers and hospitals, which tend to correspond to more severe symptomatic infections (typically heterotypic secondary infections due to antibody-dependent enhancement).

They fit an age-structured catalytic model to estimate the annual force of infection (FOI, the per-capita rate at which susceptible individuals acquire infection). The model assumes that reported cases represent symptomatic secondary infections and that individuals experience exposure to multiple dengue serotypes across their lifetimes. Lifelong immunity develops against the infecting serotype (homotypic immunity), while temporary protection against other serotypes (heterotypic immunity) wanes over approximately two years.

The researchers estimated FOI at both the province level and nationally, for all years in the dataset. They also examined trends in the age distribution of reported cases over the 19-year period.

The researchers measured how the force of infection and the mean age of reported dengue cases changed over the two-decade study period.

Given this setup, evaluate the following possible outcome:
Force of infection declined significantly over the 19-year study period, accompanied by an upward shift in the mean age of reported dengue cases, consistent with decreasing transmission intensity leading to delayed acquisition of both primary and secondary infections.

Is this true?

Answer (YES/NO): YES